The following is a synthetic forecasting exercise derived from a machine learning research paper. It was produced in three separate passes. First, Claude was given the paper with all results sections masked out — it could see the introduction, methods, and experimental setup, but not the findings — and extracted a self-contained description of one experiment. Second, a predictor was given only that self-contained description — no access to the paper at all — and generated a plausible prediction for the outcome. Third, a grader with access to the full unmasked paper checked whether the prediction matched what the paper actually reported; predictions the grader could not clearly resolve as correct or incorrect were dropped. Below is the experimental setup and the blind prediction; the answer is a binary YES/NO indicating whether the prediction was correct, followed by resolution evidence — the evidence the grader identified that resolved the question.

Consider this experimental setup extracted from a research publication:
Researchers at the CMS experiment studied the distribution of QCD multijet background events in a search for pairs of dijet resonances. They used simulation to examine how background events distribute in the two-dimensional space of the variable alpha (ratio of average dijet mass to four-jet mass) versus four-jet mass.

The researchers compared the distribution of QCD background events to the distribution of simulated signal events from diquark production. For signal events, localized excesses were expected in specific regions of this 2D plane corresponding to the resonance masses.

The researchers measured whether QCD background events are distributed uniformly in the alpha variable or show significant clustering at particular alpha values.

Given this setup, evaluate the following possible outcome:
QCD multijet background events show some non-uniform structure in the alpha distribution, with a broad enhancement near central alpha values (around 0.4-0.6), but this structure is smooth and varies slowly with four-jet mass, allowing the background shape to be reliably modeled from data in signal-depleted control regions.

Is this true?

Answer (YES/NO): NO